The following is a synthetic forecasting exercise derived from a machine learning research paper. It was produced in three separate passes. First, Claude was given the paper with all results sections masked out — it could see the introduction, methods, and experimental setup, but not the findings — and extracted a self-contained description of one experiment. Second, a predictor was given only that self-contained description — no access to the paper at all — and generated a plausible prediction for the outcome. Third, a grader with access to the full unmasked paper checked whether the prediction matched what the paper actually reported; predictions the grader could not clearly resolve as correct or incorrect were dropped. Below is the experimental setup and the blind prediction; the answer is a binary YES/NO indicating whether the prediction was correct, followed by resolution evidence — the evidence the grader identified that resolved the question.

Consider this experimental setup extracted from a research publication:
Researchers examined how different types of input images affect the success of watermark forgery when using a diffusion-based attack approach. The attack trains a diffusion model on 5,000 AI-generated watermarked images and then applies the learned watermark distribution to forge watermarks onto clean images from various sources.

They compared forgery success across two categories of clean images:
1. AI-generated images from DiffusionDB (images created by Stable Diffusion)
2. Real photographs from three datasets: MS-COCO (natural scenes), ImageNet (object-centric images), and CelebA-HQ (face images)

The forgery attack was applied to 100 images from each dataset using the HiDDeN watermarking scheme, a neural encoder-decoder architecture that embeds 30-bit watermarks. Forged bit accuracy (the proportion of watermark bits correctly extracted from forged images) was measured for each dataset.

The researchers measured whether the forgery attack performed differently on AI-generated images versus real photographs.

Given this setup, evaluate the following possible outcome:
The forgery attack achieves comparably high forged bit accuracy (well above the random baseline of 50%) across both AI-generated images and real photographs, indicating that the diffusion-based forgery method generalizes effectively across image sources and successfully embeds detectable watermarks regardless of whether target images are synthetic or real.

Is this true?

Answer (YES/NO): YES